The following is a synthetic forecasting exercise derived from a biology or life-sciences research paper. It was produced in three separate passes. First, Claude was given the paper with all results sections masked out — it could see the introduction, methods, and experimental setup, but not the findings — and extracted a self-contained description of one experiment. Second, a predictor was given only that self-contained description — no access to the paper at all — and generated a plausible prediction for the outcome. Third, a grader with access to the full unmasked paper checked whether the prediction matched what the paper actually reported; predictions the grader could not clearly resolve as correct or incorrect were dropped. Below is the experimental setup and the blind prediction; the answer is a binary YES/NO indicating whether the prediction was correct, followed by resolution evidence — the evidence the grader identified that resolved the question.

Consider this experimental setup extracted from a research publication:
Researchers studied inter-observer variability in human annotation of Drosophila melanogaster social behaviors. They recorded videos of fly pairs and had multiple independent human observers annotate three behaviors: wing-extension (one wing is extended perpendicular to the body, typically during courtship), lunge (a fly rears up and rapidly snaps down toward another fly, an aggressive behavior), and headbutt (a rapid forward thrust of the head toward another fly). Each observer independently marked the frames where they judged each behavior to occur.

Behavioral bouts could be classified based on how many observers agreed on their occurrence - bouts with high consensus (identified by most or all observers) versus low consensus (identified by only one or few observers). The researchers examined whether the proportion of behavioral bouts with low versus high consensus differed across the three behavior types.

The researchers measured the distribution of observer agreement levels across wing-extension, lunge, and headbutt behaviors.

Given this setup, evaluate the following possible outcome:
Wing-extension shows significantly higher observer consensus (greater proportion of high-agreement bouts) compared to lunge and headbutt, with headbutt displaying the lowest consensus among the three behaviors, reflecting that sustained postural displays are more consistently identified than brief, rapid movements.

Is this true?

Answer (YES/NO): NO